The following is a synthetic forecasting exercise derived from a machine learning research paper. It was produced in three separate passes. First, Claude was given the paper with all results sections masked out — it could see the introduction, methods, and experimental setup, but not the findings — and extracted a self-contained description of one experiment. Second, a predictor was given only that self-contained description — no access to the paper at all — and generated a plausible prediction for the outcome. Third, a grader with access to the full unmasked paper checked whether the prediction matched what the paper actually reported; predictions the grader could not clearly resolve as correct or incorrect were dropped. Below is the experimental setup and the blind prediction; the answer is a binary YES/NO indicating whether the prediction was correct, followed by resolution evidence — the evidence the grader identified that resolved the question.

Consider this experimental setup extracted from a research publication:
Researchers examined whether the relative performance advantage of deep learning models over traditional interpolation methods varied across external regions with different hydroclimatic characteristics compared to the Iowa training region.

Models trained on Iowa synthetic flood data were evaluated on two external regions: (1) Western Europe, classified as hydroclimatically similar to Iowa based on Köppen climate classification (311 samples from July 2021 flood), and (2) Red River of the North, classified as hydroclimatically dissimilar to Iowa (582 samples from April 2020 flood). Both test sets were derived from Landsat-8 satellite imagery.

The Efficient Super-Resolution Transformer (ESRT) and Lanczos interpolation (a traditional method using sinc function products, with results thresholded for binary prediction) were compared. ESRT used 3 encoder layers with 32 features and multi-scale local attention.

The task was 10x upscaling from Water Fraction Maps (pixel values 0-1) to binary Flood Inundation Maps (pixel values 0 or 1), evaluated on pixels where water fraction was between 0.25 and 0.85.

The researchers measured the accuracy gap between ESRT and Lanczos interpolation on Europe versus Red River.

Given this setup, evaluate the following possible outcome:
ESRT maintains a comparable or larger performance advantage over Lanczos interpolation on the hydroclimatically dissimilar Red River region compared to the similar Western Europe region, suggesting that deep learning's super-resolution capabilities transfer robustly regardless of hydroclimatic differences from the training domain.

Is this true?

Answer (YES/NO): NO